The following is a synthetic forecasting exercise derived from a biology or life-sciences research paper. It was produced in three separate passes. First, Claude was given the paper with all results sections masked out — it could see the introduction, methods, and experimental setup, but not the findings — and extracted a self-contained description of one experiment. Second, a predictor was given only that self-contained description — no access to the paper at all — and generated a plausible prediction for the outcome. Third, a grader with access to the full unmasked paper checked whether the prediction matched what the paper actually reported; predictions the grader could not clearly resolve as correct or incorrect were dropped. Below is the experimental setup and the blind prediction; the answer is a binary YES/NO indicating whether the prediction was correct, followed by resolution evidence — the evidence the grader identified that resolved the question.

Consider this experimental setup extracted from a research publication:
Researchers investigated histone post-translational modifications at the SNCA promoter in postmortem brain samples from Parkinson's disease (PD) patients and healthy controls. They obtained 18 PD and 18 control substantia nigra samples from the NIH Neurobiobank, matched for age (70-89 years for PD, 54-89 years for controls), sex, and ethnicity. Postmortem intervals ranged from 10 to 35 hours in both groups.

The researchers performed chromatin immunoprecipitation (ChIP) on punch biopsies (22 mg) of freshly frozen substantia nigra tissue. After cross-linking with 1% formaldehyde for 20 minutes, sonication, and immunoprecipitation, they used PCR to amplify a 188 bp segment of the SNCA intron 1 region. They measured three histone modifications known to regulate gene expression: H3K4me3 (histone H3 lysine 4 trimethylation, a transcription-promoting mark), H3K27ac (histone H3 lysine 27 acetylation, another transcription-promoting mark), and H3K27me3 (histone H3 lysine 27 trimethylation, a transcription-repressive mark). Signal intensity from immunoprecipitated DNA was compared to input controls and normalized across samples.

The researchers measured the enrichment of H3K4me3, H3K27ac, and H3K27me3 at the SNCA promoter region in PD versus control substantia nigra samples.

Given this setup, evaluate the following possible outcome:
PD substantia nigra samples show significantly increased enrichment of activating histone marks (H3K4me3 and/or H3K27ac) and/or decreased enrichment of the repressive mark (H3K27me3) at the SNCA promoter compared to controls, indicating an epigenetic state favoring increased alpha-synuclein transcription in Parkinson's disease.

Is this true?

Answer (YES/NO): NO